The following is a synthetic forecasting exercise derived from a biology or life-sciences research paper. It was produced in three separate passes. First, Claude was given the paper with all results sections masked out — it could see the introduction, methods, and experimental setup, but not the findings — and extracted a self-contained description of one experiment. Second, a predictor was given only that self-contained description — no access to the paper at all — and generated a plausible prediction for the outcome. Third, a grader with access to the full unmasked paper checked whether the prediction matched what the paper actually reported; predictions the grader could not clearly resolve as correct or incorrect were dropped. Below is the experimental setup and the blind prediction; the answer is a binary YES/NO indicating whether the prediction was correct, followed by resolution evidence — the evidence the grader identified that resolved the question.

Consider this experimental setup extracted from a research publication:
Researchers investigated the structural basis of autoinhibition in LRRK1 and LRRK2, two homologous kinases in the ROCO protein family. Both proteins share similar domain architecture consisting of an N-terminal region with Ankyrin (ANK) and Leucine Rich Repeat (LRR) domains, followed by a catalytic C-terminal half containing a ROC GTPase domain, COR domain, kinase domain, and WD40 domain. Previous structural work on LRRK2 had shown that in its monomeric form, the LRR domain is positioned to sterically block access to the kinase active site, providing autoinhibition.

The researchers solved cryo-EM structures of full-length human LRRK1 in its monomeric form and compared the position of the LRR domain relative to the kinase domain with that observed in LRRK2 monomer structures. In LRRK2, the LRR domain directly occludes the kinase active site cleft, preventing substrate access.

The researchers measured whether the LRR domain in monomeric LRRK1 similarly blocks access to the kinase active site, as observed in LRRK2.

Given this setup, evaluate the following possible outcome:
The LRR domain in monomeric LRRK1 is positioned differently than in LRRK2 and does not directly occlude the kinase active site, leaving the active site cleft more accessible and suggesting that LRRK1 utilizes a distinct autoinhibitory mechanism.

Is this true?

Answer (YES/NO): YES